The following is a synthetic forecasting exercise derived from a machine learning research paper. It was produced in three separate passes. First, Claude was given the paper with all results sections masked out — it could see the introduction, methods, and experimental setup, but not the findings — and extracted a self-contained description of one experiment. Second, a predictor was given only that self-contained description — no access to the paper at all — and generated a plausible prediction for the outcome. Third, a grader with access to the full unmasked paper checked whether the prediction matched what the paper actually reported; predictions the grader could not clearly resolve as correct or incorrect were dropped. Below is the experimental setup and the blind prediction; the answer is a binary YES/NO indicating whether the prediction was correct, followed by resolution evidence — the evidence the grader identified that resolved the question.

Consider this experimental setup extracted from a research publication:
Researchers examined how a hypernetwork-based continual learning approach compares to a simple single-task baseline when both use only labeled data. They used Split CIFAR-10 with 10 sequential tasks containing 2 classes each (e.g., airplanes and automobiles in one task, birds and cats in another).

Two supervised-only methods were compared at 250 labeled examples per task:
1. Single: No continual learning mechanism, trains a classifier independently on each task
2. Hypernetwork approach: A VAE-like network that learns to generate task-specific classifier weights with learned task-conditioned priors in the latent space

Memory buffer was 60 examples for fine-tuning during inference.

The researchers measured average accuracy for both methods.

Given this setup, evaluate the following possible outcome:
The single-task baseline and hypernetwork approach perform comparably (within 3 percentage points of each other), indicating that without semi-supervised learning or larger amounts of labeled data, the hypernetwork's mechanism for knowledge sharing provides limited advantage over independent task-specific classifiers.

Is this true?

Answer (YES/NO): NO